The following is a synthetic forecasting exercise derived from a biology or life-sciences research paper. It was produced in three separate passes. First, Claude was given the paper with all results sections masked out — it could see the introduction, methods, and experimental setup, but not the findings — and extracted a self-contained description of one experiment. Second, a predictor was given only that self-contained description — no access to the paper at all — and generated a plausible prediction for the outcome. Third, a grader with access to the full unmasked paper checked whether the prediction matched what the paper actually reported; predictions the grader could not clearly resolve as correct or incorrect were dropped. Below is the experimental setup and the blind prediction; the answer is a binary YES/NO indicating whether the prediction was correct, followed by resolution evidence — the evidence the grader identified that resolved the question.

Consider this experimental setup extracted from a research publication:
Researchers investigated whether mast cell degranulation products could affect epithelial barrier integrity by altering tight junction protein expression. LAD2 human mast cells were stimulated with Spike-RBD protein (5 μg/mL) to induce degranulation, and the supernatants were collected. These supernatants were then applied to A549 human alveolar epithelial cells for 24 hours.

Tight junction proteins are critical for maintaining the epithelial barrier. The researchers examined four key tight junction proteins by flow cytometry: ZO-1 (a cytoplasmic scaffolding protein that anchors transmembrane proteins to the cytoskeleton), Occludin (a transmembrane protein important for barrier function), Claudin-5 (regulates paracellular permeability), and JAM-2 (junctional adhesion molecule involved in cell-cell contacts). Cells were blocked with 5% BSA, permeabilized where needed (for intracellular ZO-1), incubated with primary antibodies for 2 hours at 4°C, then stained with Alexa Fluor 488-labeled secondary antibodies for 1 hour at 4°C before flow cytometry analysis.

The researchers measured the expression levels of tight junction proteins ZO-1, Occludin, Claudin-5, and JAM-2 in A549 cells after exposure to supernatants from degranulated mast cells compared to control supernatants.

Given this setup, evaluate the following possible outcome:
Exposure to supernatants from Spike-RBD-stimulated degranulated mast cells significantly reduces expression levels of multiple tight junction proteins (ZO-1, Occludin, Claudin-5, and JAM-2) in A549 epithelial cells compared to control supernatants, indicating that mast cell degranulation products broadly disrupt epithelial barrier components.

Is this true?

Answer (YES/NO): YES